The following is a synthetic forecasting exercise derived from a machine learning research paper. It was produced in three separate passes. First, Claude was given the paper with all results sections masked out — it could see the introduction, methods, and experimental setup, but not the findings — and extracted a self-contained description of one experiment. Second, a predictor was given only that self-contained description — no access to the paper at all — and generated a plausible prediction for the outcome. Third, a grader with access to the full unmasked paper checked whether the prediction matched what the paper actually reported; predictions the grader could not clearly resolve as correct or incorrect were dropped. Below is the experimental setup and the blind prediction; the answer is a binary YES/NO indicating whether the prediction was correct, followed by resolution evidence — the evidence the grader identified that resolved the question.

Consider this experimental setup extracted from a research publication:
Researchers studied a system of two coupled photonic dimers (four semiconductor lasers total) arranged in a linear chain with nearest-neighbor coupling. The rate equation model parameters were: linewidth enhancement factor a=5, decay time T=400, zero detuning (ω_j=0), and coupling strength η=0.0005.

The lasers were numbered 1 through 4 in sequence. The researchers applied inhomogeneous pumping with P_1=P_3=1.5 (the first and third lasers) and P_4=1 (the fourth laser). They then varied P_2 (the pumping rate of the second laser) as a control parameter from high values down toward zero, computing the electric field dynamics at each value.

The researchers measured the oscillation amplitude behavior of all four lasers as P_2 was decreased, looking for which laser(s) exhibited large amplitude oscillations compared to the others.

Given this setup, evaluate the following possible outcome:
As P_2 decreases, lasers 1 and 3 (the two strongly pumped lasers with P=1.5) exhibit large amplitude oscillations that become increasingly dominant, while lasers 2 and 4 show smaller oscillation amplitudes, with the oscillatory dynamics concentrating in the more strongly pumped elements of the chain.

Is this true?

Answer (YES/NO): NO